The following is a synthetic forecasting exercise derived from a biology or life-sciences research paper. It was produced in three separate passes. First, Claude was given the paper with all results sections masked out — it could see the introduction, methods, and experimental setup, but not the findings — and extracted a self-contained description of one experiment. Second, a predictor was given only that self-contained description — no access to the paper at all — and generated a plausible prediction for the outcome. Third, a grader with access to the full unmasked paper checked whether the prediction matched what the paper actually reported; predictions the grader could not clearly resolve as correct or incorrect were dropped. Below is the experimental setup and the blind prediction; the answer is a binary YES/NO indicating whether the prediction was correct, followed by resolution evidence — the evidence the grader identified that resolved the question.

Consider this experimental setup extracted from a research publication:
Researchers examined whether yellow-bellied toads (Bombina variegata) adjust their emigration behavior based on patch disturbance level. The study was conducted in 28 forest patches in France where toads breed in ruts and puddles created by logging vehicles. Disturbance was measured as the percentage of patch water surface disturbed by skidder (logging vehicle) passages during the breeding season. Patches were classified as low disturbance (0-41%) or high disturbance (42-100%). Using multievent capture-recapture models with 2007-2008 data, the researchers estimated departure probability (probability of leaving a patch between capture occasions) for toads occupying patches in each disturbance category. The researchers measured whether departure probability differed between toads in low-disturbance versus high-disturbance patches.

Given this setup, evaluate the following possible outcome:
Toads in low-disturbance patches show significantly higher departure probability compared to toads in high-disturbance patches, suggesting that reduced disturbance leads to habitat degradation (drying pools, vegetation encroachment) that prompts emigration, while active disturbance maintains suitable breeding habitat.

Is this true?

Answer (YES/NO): YES